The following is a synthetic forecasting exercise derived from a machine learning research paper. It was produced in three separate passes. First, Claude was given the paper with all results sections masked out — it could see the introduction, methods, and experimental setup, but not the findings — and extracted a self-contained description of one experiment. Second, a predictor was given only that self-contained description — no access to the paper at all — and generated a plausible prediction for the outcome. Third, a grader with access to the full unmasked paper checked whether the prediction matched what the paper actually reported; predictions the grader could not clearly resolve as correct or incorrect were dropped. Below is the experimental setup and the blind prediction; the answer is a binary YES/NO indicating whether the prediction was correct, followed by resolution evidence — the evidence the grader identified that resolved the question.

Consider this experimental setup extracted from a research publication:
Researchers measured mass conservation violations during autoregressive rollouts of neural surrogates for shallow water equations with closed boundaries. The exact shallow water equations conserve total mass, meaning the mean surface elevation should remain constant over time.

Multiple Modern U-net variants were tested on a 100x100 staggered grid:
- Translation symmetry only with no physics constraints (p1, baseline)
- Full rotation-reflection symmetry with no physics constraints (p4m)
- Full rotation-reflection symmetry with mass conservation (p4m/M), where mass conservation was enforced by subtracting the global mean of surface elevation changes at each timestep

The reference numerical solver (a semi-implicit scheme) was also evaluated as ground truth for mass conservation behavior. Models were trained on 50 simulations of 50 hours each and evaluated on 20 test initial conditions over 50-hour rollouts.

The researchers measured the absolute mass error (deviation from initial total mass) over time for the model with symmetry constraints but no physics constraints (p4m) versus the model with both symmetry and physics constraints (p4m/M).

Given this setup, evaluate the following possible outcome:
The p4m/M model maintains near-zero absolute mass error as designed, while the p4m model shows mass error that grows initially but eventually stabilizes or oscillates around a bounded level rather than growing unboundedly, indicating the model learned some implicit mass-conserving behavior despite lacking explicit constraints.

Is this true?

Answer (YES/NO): NO